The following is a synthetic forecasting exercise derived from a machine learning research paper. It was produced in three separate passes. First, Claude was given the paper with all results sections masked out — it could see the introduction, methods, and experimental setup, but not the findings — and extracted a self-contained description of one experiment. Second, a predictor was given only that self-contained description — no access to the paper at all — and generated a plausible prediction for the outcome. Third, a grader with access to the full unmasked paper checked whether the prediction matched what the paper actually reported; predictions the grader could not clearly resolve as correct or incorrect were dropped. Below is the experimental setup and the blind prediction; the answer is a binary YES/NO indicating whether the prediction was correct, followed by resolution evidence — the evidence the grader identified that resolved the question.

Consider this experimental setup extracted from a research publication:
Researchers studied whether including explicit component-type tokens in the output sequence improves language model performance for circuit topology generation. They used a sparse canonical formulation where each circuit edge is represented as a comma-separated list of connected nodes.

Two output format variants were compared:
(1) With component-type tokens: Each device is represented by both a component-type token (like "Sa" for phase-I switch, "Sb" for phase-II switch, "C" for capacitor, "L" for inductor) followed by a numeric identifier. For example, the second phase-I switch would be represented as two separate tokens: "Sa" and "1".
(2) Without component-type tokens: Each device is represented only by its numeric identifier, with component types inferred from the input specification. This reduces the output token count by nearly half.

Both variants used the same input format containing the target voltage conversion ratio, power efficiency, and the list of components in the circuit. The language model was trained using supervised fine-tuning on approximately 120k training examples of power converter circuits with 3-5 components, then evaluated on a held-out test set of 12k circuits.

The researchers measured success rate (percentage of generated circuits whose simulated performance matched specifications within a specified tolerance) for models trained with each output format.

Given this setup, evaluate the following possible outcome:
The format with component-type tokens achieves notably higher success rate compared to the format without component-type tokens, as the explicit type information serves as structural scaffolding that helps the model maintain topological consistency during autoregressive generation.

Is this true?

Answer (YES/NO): YES